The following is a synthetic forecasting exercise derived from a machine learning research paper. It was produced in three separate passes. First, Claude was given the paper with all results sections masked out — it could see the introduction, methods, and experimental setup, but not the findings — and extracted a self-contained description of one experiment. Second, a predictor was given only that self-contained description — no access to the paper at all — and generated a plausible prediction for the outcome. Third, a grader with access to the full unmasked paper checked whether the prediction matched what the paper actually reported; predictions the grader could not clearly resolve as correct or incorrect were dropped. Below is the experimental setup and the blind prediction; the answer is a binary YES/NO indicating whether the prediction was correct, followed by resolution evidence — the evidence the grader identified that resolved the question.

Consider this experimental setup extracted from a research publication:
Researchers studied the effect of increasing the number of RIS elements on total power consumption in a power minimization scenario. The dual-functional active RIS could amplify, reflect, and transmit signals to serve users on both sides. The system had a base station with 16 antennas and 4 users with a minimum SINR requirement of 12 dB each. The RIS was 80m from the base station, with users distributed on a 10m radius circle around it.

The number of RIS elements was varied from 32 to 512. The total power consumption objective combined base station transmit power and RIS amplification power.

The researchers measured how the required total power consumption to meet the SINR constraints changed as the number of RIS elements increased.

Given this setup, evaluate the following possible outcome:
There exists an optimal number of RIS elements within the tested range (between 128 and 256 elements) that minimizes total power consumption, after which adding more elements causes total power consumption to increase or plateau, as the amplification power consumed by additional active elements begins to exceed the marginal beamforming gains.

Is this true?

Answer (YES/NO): NO